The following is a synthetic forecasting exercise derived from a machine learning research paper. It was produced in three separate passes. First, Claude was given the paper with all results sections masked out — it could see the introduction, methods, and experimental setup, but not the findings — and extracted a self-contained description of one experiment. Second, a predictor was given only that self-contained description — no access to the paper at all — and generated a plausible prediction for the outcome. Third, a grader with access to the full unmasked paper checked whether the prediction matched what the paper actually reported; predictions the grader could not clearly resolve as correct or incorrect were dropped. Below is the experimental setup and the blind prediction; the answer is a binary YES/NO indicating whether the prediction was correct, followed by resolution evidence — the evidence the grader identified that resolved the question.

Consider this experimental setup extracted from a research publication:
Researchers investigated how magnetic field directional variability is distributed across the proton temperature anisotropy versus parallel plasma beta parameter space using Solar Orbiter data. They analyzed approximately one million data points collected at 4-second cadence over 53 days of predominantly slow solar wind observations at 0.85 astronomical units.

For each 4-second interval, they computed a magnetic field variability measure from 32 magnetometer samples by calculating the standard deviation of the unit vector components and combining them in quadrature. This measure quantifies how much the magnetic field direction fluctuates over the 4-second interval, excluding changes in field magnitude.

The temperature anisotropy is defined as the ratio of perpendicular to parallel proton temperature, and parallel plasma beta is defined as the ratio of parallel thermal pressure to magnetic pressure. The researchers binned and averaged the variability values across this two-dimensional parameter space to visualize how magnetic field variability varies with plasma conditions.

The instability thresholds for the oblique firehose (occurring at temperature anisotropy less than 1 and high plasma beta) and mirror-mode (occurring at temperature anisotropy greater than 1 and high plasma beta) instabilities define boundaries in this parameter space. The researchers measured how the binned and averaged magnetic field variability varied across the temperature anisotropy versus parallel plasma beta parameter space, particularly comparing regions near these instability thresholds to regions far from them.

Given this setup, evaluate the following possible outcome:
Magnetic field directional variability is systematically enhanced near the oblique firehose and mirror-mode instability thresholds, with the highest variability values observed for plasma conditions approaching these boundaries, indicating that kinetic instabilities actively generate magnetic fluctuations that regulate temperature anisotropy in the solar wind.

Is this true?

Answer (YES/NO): NO